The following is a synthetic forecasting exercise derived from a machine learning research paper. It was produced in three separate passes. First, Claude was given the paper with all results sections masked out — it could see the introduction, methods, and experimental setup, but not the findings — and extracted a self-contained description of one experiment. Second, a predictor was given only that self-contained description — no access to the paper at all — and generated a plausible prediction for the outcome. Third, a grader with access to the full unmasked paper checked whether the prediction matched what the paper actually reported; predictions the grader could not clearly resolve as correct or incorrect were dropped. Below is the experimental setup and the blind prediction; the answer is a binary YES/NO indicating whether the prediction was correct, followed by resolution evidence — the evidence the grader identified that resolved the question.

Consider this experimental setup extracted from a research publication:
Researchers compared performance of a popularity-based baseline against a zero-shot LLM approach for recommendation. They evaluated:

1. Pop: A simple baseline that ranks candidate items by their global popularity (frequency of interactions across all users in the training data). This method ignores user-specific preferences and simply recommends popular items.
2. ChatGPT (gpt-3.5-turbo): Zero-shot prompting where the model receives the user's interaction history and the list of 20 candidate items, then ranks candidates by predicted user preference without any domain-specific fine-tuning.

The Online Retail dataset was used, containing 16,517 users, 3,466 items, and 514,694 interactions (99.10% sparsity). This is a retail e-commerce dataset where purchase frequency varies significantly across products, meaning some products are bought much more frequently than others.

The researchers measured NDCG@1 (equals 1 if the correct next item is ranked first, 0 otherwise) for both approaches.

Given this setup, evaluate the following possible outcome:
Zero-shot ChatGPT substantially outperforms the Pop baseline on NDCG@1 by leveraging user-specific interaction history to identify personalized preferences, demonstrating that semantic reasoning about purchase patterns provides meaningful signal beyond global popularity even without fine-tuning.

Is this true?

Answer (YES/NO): NO